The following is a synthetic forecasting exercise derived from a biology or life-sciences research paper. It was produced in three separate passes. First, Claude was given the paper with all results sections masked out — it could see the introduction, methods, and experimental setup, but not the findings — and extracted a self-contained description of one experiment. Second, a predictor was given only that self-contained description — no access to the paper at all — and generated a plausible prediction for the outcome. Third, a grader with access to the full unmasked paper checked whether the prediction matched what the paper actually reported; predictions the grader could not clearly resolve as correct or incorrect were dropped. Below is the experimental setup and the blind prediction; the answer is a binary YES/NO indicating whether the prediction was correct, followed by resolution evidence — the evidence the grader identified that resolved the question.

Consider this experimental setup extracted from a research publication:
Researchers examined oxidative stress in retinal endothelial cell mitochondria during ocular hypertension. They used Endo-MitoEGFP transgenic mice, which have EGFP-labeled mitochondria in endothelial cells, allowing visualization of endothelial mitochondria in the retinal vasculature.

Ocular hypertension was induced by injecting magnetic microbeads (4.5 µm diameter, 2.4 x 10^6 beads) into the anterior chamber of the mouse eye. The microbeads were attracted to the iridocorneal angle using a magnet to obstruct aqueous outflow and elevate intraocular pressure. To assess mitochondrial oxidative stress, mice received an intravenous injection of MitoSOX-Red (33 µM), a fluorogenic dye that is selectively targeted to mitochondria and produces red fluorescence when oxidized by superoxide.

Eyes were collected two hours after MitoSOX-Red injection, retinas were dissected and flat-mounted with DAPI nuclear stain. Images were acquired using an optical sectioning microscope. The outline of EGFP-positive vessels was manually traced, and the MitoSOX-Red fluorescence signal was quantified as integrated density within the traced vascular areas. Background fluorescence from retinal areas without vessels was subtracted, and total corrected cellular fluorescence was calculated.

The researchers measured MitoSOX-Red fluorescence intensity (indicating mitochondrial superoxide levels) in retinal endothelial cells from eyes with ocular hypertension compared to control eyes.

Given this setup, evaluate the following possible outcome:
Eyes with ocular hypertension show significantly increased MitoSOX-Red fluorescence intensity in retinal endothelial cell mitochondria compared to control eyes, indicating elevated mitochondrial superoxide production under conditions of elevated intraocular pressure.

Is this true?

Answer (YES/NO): YES